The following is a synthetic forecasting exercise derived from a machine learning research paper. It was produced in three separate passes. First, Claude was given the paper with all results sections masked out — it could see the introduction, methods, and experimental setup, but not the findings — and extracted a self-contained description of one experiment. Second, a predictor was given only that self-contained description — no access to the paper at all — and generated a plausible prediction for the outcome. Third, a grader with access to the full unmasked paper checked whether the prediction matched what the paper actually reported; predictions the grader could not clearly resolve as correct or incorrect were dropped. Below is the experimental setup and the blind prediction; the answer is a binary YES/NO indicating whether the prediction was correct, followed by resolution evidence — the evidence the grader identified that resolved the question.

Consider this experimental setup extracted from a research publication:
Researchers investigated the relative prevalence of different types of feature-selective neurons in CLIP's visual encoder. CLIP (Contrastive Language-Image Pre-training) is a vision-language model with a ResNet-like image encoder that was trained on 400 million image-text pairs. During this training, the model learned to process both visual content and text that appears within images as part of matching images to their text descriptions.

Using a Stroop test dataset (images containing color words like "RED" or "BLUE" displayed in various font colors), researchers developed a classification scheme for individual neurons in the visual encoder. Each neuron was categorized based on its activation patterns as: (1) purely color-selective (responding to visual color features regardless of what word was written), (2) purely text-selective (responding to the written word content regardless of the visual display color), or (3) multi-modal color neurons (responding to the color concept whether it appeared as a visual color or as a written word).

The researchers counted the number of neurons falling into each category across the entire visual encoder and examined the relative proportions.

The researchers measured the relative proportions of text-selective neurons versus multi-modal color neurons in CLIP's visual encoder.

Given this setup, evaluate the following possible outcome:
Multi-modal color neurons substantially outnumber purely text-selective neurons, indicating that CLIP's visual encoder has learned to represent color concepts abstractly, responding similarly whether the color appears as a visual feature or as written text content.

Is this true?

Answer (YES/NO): NO